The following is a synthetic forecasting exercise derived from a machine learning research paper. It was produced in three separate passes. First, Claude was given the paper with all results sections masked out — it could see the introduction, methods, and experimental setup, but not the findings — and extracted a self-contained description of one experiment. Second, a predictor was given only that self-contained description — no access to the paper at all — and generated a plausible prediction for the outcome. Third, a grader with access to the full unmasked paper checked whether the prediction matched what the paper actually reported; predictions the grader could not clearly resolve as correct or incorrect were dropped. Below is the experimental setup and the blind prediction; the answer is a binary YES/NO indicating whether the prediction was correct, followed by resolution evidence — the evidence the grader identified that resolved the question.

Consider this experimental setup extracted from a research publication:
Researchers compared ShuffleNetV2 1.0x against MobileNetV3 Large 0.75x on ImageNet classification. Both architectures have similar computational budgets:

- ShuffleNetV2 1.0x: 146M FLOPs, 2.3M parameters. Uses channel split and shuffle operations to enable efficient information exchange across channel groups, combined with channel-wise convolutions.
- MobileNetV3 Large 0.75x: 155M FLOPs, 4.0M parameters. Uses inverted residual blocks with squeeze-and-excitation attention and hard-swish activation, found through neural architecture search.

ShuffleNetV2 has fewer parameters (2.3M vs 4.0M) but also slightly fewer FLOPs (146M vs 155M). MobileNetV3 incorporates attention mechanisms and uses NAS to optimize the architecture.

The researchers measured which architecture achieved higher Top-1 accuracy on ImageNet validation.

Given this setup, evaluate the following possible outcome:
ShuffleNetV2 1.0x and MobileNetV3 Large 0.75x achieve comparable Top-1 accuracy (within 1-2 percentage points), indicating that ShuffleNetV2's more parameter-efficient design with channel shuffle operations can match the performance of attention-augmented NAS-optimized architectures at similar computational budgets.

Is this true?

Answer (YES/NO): NO